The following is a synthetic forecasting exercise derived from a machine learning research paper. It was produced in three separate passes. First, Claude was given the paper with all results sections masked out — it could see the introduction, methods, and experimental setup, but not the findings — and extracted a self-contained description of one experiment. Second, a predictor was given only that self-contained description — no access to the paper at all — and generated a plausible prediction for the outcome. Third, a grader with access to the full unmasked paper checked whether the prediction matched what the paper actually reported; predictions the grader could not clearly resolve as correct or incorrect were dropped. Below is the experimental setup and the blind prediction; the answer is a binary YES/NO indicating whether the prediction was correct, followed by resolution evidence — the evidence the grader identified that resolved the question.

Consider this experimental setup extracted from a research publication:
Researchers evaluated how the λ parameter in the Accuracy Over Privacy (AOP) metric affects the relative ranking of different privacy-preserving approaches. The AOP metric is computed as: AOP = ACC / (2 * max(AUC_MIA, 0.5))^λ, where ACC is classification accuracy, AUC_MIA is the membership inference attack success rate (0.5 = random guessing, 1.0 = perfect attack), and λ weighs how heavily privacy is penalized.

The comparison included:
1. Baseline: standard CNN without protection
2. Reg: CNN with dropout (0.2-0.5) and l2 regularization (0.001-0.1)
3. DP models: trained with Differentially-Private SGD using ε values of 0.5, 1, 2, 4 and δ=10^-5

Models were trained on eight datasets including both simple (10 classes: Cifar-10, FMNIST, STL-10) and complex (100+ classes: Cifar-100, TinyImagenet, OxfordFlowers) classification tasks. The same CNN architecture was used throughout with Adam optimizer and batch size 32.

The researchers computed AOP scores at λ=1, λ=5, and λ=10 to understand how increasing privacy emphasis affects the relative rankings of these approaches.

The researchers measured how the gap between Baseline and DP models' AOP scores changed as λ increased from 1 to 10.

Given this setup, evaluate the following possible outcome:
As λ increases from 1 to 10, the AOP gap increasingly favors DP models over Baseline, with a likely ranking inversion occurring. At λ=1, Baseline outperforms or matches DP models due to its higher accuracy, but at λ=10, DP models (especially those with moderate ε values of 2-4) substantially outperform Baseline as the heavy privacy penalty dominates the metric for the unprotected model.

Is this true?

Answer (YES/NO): YES